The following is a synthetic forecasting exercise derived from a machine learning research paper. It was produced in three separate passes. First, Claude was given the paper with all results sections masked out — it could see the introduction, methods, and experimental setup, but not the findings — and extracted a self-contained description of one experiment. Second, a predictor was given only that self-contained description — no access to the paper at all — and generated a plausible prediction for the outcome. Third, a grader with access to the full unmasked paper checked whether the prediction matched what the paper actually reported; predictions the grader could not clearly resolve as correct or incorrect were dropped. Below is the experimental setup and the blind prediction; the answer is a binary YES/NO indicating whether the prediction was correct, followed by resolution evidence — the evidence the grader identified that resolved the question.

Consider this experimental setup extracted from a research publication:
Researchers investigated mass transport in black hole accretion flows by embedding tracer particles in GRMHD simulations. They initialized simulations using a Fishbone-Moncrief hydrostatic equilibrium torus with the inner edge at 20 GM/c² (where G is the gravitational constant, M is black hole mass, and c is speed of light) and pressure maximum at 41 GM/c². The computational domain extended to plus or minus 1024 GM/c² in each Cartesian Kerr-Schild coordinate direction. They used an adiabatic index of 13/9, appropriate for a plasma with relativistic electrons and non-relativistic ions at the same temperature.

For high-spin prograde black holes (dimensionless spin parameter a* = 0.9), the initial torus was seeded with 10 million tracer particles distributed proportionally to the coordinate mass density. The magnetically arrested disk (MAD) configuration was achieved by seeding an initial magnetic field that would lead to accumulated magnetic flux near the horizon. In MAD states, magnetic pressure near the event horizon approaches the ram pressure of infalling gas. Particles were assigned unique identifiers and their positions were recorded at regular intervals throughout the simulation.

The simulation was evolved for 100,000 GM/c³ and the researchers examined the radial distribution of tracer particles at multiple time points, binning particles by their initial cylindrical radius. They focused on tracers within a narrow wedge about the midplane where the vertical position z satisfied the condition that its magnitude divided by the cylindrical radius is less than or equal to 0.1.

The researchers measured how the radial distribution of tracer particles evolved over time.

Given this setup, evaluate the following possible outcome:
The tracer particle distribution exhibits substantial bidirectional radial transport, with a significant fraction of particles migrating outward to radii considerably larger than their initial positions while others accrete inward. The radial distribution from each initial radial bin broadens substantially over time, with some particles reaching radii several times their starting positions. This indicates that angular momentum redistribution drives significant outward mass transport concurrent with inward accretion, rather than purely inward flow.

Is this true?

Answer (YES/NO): NO